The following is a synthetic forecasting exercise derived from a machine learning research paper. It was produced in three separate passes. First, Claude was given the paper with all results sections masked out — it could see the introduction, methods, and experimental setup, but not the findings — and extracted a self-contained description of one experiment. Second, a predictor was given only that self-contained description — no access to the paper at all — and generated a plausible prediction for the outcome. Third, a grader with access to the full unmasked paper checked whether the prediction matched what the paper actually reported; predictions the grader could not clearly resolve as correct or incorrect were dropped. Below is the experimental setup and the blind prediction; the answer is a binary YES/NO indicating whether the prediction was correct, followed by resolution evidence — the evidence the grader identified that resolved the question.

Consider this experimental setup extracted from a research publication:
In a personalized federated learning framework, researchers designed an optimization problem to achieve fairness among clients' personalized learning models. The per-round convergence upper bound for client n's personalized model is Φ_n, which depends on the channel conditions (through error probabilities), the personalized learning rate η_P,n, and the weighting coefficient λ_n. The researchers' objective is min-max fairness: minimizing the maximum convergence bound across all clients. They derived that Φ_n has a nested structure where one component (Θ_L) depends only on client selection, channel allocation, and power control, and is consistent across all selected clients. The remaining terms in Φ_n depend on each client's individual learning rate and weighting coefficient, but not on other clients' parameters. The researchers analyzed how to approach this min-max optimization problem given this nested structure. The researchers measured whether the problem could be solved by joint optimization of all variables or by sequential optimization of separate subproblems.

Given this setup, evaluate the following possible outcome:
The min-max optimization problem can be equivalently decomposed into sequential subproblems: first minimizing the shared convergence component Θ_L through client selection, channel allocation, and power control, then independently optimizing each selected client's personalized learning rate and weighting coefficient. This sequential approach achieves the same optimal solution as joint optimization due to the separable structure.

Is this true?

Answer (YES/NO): YES